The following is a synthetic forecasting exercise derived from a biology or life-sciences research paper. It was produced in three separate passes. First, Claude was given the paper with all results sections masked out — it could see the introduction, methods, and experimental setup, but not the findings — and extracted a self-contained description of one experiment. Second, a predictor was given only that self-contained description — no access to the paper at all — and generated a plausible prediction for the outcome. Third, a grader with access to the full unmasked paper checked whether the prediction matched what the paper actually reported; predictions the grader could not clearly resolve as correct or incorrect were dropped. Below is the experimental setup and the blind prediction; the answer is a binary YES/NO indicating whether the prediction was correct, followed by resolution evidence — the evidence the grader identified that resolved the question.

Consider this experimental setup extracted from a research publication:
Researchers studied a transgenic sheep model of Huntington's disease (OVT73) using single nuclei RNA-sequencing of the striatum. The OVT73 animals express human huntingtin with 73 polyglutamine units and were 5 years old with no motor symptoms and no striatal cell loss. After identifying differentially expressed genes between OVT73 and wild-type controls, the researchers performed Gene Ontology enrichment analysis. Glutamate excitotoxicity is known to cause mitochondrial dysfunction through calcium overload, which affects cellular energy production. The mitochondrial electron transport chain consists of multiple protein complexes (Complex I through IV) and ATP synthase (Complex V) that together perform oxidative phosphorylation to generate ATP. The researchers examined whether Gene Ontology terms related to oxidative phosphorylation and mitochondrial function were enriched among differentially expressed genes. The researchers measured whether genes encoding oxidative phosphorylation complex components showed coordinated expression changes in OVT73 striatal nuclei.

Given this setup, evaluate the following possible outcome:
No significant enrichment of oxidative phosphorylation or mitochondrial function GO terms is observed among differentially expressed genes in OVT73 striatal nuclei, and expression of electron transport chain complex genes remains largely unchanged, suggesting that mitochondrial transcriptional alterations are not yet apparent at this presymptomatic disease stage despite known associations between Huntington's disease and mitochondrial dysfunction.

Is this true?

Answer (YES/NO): NO